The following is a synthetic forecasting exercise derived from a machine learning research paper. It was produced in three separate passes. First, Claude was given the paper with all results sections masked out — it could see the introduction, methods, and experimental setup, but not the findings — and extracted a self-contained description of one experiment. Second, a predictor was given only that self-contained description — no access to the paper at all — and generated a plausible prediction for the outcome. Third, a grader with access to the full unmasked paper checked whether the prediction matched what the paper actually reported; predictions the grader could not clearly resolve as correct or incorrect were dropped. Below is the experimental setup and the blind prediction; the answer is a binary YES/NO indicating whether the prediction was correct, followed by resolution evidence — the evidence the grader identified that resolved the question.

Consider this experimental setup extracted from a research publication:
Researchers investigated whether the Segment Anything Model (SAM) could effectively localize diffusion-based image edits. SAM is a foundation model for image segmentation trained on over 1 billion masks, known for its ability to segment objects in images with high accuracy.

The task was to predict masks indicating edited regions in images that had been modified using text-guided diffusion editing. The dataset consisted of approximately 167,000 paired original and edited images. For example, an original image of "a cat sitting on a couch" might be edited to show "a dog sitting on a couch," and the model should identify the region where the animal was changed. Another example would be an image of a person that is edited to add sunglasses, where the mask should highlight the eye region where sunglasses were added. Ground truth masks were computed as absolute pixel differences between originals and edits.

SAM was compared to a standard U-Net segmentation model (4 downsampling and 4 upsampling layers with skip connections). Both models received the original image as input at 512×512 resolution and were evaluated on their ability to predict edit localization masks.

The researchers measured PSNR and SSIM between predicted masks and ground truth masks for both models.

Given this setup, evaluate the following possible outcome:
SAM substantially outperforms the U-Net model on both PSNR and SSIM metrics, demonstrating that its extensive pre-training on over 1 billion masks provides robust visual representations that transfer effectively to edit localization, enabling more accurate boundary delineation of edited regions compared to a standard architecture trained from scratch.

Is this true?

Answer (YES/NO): NO